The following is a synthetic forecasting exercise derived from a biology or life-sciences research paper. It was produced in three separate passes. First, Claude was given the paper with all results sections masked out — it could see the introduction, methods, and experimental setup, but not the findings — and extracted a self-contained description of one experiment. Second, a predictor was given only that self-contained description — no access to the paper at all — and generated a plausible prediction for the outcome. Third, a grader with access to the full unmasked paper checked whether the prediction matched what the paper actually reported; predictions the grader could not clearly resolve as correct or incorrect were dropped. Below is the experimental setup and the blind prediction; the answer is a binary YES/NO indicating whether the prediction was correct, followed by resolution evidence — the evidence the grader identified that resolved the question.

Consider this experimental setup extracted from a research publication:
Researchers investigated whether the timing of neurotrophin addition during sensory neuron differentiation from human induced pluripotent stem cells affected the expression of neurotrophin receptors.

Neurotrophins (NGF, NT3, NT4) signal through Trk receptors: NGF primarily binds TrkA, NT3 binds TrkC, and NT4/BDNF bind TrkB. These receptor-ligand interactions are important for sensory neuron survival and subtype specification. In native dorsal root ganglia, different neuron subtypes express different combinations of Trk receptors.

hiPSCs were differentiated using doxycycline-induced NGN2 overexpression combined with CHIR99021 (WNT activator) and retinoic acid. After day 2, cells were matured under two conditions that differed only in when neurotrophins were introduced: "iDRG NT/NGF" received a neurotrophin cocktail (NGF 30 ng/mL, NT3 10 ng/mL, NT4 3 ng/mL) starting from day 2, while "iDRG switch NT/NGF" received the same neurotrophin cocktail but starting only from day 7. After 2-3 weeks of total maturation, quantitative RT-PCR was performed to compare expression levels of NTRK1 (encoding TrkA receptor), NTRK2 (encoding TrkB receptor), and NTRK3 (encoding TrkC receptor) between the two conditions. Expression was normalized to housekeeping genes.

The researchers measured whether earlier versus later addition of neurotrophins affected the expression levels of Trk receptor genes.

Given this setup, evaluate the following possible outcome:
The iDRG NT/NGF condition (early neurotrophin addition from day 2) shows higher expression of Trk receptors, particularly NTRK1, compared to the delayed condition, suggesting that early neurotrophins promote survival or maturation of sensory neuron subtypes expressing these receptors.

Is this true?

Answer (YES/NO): NO